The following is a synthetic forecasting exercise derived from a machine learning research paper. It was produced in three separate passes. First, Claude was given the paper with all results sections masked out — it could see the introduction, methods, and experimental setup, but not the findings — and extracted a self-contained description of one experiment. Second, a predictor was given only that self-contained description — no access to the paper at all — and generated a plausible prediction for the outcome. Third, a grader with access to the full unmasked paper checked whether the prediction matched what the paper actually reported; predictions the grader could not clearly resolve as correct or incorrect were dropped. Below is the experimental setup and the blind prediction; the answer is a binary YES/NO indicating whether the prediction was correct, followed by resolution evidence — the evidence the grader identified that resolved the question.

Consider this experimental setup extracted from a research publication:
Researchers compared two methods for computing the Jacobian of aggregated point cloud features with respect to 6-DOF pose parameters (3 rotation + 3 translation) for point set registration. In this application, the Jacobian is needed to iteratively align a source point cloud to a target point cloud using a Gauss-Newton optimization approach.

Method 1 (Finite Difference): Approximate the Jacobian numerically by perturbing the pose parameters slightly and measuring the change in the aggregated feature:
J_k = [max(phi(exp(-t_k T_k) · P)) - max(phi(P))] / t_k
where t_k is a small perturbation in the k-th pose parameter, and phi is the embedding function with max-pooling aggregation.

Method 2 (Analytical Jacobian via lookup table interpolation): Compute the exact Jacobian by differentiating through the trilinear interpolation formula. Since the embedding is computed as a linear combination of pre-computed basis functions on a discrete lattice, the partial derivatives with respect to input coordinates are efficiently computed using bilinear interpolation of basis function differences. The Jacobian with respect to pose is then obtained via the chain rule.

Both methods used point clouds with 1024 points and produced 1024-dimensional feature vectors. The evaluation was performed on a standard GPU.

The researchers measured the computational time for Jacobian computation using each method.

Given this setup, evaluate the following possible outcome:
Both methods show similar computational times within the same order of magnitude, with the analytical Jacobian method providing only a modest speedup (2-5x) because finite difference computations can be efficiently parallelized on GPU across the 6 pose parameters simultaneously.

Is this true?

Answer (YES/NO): NO